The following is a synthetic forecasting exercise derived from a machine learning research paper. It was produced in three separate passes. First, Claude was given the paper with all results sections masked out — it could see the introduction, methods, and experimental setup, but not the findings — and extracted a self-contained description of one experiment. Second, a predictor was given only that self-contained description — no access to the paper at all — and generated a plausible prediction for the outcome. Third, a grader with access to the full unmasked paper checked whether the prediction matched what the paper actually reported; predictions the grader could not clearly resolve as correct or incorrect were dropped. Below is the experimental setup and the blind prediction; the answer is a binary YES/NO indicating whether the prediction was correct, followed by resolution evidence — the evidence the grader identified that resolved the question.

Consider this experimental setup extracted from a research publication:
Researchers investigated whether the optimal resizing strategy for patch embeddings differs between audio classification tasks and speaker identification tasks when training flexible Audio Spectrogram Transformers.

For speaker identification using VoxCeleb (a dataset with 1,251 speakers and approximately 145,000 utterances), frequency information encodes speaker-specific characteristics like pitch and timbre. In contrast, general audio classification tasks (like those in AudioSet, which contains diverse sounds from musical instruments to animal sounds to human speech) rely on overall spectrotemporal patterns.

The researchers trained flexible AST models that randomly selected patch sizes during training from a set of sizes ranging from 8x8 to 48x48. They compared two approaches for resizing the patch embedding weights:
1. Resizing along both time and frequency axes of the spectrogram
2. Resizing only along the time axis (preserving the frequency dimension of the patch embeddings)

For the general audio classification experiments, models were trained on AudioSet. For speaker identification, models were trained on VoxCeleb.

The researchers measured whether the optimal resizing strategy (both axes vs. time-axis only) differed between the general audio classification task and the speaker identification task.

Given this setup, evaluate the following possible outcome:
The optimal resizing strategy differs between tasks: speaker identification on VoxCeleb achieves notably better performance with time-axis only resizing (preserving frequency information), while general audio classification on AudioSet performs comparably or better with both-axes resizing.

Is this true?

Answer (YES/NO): YES